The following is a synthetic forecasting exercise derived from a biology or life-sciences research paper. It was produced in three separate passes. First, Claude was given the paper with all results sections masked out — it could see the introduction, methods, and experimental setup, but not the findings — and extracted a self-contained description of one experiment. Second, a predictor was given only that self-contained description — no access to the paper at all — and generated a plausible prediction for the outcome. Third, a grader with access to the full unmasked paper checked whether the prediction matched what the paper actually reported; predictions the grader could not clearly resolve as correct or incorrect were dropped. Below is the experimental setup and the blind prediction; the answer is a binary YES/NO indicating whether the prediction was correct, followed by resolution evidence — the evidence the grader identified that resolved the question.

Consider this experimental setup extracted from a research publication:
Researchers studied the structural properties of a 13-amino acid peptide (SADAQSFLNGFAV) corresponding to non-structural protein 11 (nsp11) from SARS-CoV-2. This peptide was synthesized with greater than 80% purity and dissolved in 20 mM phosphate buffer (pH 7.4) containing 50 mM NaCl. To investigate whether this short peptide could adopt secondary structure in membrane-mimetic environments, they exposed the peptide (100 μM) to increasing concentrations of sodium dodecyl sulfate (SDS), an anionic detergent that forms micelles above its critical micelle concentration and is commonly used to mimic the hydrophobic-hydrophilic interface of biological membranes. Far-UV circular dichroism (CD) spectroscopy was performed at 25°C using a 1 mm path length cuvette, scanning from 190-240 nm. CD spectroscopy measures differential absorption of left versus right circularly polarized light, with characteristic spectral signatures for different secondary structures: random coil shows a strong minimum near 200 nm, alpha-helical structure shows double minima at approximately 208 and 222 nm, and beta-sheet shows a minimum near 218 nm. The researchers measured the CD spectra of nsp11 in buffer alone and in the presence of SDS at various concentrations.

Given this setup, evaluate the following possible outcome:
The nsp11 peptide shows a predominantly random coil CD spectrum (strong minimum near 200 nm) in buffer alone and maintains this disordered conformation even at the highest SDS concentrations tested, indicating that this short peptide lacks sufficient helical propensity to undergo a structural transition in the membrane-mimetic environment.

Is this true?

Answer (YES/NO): NO